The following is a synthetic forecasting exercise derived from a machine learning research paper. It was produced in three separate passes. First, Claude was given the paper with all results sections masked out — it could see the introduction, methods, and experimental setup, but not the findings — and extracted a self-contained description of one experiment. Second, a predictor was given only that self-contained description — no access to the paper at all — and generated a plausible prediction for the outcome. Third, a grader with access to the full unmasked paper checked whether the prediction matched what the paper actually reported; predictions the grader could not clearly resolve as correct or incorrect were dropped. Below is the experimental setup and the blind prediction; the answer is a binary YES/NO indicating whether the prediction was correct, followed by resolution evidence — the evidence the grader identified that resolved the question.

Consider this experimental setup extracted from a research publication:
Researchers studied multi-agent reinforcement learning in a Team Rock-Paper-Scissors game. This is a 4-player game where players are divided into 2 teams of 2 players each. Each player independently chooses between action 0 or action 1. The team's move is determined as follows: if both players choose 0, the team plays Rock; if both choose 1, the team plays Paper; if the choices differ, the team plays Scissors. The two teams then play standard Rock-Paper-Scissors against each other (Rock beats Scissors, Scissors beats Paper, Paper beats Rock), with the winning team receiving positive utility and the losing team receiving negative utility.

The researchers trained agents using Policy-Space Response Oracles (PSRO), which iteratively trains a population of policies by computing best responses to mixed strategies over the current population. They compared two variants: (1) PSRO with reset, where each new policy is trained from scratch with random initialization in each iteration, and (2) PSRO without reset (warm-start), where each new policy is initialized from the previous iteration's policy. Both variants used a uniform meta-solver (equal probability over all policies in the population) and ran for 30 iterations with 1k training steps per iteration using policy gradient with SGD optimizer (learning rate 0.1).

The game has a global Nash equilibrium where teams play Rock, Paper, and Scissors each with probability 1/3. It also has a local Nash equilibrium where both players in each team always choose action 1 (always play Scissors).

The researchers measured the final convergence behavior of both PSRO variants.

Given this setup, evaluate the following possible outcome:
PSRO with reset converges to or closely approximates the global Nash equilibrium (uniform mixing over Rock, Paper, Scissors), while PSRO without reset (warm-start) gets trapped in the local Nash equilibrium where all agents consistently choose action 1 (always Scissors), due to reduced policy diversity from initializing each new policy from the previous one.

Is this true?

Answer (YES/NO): YES